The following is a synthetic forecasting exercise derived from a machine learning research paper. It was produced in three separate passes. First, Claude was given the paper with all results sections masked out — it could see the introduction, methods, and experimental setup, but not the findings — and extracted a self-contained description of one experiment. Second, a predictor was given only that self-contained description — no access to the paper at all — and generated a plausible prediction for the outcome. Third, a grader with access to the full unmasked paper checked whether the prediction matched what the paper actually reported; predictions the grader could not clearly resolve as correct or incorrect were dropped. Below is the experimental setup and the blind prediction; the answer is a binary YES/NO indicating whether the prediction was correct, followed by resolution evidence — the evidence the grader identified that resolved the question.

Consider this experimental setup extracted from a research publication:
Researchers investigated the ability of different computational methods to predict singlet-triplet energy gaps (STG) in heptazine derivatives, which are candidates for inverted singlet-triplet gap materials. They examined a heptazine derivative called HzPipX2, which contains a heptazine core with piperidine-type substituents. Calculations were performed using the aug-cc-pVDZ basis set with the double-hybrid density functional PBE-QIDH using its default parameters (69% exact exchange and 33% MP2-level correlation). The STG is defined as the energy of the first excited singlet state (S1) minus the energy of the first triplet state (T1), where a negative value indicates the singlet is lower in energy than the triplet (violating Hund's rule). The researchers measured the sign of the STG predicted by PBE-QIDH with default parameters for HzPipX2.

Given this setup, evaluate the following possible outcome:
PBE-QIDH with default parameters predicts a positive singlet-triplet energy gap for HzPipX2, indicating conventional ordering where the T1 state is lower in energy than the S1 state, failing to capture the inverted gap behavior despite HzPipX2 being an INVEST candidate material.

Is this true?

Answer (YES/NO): YES